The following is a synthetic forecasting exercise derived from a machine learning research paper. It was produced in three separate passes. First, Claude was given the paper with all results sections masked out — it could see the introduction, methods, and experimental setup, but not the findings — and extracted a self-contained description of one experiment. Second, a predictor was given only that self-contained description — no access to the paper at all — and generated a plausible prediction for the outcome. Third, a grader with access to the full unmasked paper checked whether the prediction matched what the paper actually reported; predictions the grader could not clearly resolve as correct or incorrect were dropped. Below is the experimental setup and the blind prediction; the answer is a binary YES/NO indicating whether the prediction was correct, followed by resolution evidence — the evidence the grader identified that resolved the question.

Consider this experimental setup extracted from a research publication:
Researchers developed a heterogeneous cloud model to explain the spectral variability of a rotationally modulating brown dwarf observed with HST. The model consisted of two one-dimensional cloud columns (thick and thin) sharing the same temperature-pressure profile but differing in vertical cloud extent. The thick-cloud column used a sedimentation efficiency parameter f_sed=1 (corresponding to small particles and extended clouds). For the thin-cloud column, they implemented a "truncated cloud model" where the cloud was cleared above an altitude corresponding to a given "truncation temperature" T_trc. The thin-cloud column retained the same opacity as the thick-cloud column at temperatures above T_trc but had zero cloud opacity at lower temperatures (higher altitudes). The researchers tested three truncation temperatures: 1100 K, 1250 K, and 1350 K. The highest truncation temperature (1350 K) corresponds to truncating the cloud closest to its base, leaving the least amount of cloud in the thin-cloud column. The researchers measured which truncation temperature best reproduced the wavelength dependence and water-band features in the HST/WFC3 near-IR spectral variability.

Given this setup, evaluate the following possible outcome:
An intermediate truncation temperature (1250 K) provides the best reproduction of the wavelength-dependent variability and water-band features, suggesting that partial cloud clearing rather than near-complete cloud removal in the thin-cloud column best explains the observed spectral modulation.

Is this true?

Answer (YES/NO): NO